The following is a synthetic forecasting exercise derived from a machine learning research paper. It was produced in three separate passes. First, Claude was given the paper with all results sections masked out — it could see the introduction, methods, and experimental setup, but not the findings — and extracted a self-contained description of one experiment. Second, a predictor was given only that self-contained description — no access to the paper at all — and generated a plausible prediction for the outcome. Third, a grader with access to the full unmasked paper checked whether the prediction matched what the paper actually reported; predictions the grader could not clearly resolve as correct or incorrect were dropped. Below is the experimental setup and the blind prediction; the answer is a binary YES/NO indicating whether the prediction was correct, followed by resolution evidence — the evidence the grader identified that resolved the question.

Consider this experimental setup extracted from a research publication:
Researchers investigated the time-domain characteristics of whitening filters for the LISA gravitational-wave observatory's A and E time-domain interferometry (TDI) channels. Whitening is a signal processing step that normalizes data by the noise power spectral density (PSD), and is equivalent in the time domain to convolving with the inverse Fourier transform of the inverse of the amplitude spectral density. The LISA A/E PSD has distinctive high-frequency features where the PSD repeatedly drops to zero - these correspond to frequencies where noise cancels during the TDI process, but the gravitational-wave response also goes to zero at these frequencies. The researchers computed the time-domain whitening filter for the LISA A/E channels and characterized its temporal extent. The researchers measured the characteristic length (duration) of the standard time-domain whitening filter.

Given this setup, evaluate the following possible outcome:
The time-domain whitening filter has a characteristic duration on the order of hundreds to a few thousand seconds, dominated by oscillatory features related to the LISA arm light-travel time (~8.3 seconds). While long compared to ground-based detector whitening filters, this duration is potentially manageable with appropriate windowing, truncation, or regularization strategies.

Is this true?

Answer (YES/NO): NO